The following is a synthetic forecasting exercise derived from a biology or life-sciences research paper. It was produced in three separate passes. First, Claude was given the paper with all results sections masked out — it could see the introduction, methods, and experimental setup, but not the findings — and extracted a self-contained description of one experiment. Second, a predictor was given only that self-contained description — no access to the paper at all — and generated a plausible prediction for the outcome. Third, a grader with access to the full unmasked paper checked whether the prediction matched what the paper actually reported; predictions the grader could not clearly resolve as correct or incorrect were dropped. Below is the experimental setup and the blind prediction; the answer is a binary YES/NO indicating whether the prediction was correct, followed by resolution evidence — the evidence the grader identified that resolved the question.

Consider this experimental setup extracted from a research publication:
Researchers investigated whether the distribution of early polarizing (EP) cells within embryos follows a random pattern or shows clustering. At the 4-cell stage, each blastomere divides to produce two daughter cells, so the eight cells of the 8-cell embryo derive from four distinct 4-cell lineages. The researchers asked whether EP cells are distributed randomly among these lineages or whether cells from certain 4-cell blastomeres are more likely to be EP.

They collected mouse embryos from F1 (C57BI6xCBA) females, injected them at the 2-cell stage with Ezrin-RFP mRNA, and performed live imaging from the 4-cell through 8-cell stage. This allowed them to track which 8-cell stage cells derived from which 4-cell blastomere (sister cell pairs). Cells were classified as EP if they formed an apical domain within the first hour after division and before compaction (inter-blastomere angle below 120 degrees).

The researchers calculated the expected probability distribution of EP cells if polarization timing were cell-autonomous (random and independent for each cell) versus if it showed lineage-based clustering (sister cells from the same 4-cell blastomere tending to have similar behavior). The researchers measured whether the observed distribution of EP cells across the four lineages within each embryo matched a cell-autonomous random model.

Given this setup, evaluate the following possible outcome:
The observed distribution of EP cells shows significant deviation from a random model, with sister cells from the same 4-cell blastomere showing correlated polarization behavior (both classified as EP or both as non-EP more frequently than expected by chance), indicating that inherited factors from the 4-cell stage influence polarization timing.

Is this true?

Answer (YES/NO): NO